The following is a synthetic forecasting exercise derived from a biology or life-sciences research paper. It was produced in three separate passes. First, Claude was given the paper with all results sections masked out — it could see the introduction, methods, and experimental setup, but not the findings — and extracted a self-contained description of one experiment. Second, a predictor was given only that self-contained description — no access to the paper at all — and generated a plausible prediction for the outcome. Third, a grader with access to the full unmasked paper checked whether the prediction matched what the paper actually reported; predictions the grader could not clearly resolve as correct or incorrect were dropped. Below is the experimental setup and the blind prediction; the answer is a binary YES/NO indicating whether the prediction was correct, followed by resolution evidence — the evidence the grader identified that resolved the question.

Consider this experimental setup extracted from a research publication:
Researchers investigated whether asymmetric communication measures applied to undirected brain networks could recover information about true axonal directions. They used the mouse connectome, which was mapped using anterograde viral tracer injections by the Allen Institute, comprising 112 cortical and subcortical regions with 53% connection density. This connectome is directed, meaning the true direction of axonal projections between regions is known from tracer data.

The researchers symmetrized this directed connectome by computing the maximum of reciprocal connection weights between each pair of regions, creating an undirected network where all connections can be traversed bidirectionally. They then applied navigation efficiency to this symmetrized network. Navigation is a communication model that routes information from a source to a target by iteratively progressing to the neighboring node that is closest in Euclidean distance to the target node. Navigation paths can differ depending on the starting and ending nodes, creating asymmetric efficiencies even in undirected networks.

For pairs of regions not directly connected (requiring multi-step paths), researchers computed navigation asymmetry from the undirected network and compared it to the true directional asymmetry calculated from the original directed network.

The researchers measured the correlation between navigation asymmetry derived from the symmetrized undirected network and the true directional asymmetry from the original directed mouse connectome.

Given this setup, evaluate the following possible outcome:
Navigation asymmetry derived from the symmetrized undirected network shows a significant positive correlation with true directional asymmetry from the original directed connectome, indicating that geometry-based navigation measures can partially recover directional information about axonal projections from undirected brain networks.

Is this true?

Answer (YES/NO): YES